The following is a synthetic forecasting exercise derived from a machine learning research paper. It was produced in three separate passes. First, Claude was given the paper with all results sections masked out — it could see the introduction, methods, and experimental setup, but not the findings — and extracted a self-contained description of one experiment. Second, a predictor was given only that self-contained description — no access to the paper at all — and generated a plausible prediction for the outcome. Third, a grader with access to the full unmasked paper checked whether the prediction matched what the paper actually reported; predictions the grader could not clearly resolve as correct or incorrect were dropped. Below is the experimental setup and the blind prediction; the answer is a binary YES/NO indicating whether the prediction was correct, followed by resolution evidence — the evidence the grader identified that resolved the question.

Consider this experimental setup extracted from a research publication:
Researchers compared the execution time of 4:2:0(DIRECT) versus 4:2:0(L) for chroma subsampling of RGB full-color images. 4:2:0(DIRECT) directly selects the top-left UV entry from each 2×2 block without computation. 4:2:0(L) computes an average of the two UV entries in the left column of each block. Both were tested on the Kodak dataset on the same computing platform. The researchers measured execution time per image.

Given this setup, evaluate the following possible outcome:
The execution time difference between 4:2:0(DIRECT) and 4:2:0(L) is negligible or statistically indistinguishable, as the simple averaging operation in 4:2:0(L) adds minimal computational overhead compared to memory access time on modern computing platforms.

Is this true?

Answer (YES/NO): NO